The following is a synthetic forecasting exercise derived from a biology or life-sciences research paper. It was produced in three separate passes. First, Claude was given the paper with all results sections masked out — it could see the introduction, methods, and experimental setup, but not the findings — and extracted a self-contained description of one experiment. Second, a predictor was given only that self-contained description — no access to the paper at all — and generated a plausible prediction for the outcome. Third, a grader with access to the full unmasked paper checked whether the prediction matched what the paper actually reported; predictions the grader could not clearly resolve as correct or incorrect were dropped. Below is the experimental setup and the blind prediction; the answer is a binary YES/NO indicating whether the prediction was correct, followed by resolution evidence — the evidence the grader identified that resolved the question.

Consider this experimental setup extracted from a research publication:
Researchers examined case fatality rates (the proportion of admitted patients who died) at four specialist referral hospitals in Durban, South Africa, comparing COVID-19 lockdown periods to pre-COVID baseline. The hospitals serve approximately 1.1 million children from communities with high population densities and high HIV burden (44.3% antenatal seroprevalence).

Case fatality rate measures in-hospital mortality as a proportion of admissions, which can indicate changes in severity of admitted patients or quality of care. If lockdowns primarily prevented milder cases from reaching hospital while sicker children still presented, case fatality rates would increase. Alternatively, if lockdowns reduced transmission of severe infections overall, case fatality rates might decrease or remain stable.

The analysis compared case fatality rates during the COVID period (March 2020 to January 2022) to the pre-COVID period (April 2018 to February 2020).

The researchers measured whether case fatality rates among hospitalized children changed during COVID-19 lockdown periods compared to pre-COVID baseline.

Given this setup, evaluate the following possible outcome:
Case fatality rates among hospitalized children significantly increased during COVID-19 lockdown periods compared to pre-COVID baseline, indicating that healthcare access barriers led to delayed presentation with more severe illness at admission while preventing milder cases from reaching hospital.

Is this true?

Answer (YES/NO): NO